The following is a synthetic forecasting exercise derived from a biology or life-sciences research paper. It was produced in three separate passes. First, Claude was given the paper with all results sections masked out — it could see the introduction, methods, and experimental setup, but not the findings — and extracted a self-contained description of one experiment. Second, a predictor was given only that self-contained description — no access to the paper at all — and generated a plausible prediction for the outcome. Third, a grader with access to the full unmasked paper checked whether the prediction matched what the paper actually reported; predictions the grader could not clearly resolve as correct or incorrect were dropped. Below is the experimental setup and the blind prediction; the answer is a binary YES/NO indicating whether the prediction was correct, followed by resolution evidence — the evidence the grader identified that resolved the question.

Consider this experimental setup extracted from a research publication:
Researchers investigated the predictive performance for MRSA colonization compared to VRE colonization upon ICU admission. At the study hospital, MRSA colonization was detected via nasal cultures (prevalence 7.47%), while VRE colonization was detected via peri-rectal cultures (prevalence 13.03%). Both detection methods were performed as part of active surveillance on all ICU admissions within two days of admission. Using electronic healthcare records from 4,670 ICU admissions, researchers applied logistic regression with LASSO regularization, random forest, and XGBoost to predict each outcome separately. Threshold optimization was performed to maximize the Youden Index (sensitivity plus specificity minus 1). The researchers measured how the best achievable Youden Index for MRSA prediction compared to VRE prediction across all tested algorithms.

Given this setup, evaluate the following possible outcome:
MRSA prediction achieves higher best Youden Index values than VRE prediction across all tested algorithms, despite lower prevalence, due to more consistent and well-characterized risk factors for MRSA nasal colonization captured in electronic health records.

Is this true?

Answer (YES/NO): NO